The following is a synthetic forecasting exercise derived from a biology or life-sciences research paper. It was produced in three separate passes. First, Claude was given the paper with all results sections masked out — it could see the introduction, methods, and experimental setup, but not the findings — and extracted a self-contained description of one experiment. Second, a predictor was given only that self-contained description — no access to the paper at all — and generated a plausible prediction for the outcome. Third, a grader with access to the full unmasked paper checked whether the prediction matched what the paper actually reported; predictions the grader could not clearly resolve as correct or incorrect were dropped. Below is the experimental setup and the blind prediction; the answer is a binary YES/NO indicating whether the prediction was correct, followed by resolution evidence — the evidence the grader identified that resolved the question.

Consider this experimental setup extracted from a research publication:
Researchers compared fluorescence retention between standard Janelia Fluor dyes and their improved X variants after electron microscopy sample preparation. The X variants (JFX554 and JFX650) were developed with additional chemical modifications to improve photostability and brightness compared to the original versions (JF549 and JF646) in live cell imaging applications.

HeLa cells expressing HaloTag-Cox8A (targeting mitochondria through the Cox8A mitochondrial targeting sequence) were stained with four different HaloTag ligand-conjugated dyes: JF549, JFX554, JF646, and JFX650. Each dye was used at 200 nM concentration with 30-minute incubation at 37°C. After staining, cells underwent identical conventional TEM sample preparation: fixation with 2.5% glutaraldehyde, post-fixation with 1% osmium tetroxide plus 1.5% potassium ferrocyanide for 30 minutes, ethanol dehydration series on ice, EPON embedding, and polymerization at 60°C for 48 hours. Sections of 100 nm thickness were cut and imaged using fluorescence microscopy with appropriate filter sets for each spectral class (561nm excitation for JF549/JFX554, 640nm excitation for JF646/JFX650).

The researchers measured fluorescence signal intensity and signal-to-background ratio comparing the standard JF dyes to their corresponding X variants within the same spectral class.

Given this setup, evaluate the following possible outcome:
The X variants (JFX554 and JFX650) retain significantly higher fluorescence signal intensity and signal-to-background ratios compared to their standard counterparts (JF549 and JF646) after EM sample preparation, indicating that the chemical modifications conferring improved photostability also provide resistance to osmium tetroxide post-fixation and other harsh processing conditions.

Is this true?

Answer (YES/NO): NO